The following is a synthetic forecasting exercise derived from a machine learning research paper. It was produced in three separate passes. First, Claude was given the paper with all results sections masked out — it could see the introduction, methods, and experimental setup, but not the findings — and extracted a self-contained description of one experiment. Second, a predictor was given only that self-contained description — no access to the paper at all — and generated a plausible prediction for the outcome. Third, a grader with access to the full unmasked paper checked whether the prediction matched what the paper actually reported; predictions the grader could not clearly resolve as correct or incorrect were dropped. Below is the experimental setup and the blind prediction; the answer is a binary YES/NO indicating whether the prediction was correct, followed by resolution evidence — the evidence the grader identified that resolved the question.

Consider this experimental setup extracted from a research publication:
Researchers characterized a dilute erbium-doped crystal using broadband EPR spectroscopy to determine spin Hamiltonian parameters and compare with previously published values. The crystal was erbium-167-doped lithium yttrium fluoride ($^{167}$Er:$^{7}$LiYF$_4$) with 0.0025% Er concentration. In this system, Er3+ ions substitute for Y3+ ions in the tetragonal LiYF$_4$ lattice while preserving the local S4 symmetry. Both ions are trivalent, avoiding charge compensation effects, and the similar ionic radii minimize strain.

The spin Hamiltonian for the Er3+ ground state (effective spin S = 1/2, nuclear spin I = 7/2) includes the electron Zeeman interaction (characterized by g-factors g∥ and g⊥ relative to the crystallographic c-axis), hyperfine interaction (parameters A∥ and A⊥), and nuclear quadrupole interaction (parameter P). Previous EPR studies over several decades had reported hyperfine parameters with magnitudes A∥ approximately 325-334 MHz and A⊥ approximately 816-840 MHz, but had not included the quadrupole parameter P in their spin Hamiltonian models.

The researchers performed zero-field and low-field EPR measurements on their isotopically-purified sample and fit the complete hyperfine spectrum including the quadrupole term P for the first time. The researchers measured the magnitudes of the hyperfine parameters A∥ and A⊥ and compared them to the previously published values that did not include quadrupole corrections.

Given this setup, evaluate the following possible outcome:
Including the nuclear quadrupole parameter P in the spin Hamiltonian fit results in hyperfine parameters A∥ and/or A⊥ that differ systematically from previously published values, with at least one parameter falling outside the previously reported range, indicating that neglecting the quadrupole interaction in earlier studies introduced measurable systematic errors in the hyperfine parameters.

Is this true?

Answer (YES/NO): YES